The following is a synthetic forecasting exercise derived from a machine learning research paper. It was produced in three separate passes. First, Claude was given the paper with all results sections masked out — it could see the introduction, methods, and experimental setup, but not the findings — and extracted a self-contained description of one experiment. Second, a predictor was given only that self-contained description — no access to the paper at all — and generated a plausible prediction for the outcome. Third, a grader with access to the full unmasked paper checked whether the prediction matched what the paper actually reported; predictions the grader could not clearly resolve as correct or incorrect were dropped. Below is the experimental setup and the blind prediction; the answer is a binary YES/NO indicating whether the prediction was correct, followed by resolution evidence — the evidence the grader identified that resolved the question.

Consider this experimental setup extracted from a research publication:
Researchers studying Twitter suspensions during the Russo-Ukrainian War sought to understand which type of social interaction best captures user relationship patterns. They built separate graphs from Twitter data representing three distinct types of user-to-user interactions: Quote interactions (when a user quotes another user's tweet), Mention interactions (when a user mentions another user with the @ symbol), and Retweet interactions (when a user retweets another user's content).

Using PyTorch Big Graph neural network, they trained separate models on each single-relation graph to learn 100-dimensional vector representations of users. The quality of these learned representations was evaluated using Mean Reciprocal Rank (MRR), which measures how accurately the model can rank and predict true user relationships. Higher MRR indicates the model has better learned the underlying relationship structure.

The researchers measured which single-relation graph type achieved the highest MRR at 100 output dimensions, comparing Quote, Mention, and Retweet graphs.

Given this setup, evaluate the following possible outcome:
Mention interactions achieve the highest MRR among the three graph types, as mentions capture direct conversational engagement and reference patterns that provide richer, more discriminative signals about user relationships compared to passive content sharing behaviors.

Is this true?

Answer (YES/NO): NO